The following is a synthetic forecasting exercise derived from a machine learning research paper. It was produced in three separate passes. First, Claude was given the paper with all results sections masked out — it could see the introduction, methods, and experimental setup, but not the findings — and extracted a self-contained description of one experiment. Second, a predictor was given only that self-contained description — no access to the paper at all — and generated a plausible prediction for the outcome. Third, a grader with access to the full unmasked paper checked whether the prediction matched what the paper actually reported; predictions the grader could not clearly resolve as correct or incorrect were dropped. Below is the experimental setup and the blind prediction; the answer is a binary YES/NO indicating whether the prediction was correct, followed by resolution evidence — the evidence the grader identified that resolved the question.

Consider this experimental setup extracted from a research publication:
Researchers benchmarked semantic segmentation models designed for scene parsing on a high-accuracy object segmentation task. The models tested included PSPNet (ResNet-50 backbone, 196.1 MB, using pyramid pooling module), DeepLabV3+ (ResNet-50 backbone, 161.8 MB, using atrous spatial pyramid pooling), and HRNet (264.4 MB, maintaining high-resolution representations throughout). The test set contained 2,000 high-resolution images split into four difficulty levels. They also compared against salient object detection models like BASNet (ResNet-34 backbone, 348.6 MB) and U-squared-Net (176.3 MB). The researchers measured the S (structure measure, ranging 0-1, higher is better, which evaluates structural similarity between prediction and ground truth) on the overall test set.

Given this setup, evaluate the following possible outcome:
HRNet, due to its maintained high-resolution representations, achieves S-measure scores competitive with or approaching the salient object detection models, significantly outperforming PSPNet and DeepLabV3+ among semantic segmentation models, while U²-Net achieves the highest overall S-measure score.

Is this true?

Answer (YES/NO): NO